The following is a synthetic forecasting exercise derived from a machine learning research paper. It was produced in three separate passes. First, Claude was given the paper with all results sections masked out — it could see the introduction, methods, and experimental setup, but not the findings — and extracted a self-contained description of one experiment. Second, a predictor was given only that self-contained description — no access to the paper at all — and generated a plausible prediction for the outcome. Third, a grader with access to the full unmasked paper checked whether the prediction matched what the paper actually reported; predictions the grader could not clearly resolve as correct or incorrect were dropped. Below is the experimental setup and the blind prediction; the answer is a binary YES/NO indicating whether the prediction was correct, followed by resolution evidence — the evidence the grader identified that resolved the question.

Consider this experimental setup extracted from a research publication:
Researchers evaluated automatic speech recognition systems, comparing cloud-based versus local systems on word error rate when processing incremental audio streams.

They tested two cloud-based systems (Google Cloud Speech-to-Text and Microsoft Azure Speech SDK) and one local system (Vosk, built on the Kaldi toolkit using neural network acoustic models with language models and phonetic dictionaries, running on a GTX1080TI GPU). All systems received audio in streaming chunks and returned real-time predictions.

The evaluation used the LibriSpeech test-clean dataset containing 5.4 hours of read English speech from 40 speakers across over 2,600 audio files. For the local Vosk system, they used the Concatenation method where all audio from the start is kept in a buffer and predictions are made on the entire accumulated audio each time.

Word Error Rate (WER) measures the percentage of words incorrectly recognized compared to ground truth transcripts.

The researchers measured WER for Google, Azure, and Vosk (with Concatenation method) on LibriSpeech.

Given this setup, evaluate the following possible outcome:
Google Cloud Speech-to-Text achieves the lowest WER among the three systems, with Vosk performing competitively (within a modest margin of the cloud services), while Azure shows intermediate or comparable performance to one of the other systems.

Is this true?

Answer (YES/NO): NO